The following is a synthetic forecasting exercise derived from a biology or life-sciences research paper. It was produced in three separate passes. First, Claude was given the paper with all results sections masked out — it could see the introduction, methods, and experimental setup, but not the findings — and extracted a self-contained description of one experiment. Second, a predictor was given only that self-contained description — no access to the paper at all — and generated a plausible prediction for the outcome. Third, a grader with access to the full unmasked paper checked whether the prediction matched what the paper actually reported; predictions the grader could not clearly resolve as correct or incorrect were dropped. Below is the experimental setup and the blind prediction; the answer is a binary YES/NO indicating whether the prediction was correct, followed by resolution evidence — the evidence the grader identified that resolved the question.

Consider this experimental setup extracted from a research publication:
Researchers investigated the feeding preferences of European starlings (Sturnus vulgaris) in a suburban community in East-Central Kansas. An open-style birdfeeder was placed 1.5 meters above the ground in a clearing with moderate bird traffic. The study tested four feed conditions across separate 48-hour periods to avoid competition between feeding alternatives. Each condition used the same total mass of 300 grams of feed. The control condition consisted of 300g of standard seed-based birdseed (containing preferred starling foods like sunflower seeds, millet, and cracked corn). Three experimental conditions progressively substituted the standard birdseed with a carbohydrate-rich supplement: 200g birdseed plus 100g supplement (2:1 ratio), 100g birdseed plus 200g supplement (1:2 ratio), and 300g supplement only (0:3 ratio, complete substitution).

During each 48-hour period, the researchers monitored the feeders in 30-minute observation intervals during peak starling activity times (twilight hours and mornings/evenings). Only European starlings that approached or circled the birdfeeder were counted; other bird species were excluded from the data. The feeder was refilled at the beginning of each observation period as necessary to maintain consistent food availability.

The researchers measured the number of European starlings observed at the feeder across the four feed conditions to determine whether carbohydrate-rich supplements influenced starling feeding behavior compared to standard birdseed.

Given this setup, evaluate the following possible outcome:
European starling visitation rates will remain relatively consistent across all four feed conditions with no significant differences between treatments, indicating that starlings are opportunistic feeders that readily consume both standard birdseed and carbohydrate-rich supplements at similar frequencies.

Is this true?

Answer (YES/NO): YES